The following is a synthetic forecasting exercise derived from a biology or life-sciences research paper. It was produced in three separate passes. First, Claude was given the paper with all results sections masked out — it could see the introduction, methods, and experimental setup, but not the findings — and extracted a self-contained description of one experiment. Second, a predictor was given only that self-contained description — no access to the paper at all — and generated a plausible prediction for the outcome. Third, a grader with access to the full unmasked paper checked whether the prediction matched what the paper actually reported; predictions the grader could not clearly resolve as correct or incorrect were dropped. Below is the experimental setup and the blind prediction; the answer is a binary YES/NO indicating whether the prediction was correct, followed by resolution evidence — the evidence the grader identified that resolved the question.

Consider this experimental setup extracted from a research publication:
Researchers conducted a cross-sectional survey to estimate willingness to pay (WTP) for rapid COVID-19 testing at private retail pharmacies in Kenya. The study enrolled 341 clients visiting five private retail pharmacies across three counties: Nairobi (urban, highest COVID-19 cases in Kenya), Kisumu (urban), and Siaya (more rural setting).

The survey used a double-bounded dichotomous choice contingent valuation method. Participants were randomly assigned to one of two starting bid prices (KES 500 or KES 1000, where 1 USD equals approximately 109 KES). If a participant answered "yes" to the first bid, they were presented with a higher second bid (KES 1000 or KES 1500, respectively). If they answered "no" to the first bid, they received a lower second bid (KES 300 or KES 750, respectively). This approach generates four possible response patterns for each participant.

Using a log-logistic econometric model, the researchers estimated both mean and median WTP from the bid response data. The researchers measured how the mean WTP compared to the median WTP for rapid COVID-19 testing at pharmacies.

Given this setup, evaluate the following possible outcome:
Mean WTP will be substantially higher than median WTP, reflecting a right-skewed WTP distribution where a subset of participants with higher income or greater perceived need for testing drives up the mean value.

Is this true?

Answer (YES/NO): YES